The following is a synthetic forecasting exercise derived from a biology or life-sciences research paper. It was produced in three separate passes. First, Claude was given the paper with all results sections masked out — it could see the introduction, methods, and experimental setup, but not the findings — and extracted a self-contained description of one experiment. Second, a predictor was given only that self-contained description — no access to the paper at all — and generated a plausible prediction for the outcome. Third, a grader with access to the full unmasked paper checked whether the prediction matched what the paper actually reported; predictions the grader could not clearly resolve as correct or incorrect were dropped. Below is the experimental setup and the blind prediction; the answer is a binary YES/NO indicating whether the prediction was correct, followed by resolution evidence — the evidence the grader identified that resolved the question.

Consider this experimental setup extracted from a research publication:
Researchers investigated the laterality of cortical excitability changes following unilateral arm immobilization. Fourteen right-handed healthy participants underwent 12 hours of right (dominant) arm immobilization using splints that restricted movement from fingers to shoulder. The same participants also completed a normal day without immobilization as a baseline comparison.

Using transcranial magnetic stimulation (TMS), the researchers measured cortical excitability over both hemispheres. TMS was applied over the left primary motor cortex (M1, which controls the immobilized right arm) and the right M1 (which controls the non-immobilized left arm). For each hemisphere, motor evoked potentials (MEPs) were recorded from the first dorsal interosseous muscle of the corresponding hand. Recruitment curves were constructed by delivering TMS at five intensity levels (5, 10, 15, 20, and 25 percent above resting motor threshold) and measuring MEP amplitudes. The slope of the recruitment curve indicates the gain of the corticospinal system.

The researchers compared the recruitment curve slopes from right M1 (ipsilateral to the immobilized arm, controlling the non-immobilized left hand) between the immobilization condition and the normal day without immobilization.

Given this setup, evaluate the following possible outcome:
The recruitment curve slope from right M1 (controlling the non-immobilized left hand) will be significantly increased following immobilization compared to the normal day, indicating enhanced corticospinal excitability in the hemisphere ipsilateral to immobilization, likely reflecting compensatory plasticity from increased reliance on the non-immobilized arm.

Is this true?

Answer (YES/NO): NO